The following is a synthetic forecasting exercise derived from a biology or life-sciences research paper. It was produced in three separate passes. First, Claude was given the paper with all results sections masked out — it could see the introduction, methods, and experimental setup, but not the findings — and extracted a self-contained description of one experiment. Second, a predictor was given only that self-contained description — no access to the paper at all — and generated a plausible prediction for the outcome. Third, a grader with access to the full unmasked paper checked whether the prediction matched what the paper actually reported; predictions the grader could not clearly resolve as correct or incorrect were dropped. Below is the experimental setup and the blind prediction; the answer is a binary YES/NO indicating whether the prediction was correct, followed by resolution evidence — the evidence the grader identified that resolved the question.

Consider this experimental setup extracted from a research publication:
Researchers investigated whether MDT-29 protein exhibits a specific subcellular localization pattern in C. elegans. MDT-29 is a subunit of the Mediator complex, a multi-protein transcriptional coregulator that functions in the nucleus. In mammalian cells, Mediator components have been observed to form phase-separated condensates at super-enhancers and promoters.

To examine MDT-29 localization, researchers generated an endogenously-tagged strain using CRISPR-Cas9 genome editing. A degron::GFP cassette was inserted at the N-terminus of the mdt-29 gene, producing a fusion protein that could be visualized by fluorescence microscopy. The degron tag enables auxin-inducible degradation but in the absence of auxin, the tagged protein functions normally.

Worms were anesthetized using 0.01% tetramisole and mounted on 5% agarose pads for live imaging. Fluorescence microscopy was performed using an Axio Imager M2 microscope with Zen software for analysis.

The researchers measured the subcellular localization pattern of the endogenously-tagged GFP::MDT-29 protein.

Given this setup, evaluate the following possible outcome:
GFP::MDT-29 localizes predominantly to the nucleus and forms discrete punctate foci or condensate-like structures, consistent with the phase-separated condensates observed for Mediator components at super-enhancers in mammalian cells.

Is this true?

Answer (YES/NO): YES